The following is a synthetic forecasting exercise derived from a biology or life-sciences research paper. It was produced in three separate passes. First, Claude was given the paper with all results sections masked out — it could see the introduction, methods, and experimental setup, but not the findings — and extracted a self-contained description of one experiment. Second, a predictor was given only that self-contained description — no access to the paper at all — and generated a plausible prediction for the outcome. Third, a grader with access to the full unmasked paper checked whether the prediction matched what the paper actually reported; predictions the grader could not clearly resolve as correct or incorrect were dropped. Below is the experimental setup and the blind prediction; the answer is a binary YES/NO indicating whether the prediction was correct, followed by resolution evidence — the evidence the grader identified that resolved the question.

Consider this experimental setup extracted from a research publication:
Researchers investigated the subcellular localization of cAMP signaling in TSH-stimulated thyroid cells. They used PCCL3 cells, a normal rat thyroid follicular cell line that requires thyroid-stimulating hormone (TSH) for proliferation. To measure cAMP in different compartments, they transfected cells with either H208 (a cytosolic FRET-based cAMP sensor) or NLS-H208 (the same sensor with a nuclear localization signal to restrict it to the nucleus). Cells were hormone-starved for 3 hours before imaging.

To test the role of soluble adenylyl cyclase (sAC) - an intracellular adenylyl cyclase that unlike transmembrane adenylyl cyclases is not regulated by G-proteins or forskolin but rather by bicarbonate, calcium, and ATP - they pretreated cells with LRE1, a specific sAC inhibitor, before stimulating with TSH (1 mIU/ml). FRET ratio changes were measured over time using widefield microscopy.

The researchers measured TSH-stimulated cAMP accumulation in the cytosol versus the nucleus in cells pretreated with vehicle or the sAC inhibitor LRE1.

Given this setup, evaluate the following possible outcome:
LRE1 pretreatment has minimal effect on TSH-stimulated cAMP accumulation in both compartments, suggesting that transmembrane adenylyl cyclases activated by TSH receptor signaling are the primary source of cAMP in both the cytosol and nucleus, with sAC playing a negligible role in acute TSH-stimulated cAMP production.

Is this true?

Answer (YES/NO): NO